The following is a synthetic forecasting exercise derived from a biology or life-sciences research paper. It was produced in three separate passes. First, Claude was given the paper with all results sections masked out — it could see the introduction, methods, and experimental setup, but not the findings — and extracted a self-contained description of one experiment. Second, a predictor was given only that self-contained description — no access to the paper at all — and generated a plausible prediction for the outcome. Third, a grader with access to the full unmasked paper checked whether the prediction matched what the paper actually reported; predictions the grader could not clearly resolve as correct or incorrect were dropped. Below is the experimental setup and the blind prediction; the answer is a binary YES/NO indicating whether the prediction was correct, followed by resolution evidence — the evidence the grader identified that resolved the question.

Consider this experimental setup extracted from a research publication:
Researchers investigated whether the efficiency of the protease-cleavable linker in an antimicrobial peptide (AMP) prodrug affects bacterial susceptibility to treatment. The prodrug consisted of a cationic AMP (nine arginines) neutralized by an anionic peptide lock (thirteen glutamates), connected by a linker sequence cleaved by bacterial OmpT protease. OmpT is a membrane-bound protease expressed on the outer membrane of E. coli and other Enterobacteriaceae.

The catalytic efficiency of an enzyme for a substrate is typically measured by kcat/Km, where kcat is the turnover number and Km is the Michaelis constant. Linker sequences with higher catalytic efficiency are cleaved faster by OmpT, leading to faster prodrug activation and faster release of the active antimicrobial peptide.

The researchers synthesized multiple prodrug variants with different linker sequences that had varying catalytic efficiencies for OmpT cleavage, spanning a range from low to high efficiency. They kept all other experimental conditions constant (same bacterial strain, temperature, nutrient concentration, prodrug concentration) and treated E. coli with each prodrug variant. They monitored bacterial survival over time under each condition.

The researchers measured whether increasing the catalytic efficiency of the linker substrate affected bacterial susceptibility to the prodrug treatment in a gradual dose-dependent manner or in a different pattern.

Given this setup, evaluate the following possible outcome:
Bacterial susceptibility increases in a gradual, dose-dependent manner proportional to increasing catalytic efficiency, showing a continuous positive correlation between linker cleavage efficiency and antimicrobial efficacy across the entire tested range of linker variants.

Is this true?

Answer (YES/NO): NO